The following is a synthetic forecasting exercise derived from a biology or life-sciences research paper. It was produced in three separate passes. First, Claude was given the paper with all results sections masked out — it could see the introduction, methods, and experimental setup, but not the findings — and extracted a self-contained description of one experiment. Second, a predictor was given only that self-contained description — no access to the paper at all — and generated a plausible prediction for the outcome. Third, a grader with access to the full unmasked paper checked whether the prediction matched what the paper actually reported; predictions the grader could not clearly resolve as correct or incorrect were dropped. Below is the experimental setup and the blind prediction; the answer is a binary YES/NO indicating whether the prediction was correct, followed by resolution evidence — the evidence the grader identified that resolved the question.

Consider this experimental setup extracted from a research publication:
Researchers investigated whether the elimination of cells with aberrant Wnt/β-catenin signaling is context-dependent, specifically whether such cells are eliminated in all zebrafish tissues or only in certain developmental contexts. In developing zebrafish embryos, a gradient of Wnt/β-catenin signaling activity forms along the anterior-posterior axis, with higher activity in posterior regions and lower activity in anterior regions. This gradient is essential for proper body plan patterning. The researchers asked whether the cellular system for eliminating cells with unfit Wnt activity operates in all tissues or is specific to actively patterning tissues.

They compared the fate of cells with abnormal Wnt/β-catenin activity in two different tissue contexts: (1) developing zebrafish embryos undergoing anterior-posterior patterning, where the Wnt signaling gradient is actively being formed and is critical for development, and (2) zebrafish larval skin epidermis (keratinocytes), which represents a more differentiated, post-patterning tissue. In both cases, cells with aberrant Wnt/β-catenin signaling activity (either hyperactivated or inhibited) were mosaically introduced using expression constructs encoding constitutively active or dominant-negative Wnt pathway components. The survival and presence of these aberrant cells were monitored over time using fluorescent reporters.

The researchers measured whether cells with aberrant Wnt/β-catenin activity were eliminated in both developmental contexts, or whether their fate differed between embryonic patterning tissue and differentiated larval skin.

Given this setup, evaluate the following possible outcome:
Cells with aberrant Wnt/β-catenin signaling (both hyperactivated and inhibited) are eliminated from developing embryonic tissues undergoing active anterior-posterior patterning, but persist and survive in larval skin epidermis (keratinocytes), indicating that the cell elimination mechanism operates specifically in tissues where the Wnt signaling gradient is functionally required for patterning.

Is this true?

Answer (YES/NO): YES